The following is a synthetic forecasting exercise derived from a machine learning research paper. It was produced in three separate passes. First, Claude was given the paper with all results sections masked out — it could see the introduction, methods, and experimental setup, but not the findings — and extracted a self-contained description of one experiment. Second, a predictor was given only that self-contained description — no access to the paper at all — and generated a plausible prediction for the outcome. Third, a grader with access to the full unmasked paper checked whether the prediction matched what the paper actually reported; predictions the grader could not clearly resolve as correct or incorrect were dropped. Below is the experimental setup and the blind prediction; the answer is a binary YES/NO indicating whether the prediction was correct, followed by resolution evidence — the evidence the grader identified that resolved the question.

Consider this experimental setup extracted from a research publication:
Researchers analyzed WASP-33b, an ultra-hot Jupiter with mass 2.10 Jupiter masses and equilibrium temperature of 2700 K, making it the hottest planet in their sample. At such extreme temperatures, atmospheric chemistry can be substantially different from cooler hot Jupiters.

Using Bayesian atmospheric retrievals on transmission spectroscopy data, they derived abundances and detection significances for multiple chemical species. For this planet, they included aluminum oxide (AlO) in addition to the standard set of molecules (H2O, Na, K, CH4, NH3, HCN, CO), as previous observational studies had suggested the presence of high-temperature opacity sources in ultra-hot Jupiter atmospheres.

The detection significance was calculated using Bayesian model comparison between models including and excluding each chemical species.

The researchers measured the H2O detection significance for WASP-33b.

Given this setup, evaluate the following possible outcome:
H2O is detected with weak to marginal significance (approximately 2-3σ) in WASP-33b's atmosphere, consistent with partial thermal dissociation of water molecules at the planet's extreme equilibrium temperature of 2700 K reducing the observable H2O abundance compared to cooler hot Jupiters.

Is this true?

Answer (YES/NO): NO